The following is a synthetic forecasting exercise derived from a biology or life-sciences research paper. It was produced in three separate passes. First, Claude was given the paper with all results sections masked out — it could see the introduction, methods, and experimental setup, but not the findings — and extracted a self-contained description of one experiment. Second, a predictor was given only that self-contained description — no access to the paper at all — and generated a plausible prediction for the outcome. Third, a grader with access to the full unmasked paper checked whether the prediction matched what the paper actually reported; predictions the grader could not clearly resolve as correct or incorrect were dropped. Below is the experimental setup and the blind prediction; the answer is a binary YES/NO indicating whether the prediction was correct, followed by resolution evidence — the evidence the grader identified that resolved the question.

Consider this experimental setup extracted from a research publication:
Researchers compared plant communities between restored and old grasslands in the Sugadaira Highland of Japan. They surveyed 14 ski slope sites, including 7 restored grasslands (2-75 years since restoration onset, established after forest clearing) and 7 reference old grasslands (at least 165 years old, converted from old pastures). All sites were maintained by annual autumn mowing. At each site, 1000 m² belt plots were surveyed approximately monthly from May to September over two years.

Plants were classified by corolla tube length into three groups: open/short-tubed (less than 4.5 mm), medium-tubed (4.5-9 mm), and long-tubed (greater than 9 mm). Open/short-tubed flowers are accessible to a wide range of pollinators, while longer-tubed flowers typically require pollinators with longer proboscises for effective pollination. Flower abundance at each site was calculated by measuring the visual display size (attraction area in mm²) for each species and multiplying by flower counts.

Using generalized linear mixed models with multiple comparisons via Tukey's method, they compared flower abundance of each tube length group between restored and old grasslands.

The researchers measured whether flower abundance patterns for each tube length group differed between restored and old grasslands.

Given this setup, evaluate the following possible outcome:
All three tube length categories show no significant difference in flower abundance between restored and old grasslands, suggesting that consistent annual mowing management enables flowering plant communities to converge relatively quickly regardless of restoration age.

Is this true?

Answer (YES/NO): NO